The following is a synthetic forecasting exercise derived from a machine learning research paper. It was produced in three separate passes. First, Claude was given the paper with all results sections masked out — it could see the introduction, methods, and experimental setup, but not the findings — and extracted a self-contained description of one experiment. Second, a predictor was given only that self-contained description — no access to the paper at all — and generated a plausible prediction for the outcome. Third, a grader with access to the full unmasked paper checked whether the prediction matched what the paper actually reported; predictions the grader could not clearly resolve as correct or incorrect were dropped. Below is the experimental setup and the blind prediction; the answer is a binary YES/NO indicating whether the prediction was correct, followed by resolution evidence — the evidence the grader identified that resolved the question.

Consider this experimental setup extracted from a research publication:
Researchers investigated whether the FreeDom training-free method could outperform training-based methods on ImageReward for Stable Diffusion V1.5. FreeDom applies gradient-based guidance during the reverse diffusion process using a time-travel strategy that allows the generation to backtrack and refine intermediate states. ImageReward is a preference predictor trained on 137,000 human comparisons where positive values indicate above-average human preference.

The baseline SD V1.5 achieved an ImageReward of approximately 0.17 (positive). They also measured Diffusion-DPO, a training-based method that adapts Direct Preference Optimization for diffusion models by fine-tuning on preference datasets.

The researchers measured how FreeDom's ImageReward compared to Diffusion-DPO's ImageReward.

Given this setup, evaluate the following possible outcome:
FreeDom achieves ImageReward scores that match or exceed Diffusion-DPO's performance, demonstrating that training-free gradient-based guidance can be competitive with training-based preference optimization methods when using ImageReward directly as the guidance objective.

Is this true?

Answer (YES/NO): YES